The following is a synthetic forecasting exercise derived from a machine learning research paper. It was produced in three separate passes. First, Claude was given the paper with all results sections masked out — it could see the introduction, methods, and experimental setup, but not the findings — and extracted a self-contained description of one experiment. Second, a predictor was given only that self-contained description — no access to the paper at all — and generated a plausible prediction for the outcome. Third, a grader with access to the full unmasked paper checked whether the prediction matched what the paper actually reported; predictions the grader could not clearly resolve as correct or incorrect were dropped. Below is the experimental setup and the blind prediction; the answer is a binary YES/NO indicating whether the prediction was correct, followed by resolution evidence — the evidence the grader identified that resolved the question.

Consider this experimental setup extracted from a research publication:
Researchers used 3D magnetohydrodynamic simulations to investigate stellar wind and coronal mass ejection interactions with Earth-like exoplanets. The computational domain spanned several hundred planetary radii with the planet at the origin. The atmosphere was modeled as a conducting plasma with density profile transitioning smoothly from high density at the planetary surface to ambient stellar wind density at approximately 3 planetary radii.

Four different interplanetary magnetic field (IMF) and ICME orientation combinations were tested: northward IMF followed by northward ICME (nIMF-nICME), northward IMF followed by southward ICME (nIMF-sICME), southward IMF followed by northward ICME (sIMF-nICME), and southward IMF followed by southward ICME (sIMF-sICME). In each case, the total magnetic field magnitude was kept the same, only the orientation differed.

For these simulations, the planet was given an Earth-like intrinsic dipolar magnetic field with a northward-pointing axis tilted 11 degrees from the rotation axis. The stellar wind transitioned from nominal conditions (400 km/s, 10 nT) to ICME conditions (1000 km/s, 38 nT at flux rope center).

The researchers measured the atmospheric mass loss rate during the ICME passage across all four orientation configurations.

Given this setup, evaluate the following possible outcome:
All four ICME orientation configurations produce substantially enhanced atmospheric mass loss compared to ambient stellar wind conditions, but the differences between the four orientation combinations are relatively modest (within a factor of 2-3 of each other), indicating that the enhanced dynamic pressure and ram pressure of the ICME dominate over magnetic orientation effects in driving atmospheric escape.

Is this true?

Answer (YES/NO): NO